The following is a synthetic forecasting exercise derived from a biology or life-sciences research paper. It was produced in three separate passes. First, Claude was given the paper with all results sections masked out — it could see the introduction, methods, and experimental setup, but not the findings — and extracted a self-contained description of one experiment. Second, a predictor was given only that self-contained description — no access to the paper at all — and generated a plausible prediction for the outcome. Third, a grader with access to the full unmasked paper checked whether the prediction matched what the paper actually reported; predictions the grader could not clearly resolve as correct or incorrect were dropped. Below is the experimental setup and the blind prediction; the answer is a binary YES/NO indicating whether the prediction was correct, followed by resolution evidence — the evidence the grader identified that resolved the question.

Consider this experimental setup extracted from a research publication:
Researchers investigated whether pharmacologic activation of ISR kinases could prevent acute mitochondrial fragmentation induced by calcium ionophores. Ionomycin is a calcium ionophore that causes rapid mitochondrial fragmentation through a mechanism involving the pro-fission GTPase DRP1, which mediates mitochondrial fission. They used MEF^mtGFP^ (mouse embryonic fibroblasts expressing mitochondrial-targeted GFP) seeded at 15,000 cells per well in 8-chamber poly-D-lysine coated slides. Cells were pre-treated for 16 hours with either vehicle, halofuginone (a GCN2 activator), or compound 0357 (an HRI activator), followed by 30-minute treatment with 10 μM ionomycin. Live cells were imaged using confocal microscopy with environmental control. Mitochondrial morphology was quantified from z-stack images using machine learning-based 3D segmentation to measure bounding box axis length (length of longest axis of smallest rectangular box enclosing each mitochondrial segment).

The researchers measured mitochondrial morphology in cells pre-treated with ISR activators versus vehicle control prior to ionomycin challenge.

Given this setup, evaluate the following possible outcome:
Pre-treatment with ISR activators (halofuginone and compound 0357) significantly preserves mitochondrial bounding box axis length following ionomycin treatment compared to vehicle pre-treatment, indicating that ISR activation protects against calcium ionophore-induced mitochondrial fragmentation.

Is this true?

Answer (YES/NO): YES